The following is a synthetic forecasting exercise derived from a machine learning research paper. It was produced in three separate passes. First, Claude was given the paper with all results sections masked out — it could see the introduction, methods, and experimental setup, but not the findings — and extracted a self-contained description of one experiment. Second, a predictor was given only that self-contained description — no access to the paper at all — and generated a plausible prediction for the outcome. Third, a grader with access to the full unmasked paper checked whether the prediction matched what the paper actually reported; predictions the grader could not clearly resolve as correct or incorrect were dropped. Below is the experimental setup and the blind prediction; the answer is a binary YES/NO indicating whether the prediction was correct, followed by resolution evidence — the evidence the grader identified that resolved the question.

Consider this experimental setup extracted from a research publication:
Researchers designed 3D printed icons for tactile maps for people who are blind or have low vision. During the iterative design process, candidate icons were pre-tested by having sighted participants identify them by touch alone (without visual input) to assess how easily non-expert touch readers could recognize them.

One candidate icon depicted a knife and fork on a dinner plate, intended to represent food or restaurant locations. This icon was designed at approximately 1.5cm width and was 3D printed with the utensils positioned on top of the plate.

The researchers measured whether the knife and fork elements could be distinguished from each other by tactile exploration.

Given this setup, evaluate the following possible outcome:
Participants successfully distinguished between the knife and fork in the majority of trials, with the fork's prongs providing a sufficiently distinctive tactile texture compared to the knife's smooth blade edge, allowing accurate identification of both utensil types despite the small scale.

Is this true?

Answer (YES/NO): NO